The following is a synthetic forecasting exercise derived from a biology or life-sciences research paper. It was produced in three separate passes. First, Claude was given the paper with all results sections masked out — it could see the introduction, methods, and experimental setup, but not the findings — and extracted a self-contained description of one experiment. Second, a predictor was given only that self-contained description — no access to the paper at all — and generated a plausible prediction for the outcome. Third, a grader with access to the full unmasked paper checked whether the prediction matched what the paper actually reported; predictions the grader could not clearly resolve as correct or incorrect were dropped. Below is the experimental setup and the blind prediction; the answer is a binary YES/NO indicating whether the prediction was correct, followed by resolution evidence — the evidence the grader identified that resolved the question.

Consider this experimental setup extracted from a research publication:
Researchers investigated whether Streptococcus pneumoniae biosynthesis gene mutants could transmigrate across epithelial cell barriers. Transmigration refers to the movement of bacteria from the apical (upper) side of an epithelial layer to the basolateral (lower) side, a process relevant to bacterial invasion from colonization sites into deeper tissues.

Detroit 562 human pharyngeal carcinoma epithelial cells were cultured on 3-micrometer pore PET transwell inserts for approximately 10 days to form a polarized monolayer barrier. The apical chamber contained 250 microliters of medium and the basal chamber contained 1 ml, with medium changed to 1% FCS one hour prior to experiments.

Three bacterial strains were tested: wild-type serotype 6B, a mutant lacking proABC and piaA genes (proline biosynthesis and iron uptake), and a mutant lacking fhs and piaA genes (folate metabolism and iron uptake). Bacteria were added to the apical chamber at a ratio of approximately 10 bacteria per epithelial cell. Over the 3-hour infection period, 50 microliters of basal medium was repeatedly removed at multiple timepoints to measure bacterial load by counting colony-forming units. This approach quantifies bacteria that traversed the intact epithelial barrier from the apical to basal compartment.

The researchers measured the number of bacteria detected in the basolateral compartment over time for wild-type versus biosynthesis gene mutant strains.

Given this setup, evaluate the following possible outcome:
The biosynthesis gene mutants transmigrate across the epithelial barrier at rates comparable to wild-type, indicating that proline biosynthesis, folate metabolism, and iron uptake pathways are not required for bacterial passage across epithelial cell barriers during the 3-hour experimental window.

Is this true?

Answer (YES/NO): NO